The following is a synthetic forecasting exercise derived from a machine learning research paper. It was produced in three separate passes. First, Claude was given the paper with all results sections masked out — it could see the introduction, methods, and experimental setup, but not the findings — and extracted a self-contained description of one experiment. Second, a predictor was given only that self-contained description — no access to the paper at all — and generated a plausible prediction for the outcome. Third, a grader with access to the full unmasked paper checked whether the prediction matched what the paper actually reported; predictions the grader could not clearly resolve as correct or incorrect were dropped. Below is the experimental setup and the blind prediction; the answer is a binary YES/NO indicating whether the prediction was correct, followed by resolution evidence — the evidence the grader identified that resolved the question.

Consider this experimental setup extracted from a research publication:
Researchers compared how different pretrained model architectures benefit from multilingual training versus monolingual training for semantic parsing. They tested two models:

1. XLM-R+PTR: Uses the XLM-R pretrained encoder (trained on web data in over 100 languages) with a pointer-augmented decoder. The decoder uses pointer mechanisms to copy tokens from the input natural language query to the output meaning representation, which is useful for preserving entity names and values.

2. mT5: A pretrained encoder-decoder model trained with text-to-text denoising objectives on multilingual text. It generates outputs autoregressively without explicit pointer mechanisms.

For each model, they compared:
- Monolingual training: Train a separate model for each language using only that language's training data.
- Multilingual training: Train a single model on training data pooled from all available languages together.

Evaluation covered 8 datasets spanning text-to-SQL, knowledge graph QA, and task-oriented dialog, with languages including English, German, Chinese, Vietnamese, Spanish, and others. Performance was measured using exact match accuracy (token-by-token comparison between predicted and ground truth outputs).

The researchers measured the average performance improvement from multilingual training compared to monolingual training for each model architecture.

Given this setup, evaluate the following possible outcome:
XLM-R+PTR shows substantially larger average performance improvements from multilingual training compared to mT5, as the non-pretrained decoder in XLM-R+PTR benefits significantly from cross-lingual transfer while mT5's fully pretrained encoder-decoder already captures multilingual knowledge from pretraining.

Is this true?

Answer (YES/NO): YES